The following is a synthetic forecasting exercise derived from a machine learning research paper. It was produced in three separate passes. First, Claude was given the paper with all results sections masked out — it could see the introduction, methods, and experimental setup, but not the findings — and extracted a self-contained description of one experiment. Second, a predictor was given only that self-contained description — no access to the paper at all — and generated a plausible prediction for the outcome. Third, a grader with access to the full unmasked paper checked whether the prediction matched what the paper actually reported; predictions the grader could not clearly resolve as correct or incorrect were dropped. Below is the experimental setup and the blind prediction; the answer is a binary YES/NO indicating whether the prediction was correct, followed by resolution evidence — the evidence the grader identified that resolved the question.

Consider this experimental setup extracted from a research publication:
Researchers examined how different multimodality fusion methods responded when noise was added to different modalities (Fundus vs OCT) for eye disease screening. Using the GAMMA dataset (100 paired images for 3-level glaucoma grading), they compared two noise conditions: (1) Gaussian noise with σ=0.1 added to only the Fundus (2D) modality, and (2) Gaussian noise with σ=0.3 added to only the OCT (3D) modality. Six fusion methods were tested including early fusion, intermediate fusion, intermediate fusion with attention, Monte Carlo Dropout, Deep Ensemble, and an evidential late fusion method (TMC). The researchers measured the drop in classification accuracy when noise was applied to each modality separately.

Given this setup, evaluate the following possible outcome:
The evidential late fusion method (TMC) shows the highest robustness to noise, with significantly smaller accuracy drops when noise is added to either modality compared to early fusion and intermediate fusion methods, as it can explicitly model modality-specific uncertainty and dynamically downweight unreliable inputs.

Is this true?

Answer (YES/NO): NO